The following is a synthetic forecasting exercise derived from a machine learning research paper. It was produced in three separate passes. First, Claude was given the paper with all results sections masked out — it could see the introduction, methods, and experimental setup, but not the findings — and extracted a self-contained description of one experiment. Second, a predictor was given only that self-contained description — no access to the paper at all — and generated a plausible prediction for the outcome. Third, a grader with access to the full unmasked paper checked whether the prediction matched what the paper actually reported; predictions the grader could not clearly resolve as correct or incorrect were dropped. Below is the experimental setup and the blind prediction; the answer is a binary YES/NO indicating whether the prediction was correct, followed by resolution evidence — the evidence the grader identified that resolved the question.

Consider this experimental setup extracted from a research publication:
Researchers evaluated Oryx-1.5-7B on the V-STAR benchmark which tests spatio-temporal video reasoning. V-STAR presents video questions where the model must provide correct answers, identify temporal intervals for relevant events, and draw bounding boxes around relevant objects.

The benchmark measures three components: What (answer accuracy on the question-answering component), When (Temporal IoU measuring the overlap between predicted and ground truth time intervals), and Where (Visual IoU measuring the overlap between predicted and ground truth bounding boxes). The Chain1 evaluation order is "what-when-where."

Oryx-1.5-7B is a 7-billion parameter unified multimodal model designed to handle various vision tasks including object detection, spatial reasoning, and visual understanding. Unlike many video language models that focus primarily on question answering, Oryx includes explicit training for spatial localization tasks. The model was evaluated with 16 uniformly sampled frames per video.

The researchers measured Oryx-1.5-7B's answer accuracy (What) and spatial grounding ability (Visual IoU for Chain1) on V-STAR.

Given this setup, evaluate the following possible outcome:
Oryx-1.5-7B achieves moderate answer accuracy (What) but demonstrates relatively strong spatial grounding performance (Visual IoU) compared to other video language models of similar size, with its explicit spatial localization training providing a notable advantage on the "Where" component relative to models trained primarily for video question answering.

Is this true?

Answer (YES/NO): NO